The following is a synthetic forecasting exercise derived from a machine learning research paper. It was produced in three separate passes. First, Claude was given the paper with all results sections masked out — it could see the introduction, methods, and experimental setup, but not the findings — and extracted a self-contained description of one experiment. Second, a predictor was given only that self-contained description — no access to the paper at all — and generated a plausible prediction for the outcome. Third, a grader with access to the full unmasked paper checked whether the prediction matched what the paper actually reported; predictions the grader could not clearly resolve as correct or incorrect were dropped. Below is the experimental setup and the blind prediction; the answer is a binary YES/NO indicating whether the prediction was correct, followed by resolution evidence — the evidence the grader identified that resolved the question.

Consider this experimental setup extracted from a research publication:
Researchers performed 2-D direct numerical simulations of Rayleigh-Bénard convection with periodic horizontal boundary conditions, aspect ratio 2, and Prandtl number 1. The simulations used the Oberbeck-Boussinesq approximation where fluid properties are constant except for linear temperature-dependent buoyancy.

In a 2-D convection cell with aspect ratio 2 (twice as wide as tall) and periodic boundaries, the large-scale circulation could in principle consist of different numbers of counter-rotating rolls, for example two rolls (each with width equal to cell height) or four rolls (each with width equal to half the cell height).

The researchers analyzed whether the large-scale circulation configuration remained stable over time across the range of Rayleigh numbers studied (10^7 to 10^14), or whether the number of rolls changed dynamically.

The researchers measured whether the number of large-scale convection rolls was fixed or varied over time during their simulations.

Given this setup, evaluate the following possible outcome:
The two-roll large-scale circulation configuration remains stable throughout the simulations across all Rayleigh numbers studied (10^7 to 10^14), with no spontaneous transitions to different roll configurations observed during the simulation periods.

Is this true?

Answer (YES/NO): YES